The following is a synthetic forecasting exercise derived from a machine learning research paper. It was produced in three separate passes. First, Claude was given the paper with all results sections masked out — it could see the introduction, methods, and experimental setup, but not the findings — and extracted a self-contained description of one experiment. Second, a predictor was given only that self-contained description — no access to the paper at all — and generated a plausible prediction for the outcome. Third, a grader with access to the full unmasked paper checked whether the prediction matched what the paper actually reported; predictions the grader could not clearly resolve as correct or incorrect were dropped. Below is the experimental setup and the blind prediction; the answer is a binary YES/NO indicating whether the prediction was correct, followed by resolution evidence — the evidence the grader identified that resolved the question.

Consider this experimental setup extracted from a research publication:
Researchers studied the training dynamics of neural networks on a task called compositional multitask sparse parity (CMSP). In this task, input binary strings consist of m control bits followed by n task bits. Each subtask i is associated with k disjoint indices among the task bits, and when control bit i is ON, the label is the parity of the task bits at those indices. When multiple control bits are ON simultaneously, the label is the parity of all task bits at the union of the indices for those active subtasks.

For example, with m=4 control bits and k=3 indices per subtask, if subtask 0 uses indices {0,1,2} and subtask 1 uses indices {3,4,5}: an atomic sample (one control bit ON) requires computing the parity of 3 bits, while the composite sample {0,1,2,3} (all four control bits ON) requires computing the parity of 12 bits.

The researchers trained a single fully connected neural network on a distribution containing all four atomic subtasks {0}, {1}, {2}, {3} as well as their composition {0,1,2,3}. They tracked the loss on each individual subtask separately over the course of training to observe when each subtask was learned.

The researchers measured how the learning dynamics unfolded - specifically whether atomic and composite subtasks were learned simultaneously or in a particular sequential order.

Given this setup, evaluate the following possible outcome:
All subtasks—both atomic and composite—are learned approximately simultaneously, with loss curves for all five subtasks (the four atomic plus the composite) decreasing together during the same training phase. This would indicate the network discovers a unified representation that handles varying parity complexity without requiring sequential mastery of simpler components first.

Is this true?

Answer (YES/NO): NO